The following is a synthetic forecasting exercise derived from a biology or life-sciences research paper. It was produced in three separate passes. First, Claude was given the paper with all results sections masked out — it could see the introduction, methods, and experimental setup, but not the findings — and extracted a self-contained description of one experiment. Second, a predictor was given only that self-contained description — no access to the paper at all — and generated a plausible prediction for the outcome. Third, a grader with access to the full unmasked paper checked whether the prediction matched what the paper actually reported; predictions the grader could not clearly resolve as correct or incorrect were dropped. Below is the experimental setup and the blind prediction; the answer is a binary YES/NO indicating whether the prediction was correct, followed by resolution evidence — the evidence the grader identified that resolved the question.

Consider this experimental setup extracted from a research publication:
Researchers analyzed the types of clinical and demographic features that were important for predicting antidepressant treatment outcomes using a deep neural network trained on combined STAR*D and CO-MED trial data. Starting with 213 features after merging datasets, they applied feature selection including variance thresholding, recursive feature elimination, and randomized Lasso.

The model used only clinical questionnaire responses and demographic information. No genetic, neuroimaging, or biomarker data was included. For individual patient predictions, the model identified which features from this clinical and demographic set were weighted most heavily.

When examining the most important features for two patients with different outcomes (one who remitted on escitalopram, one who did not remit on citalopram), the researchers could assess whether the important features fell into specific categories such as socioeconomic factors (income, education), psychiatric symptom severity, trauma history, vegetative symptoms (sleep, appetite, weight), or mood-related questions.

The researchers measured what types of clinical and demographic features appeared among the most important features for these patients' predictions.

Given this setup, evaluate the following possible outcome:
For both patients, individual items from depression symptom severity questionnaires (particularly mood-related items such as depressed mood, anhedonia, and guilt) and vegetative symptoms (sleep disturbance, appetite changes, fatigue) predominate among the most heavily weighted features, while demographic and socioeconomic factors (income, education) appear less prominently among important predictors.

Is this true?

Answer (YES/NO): NO